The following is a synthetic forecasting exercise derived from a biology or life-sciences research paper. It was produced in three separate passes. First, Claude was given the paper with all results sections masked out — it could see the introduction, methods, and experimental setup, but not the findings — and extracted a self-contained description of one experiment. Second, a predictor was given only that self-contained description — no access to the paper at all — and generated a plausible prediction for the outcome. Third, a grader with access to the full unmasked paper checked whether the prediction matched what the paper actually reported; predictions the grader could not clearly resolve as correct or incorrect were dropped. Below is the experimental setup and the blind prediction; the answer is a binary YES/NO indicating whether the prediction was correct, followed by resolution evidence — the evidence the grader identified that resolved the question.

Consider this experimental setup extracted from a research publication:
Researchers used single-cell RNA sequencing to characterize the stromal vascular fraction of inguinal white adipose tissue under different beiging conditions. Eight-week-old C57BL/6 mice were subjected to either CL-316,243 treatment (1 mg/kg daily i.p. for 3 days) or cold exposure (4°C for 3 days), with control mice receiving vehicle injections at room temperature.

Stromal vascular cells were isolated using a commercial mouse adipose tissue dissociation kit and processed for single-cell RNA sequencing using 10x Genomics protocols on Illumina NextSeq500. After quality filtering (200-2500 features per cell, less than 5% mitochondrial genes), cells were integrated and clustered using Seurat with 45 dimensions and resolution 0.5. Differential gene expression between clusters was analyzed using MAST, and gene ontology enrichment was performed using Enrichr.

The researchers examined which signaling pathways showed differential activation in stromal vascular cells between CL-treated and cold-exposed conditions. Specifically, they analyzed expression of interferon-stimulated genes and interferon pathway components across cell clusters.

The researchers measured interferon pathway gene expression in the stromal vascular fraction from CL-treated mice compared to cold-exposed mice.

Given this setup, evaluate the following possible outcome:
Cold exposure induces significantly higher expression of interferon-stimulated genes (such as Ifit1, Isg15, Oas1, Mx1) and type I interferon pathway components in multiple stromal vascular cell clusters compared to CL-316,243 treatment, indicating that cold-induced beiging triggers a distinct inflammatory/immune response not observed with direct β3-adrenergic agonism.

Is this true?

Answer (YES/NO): NO